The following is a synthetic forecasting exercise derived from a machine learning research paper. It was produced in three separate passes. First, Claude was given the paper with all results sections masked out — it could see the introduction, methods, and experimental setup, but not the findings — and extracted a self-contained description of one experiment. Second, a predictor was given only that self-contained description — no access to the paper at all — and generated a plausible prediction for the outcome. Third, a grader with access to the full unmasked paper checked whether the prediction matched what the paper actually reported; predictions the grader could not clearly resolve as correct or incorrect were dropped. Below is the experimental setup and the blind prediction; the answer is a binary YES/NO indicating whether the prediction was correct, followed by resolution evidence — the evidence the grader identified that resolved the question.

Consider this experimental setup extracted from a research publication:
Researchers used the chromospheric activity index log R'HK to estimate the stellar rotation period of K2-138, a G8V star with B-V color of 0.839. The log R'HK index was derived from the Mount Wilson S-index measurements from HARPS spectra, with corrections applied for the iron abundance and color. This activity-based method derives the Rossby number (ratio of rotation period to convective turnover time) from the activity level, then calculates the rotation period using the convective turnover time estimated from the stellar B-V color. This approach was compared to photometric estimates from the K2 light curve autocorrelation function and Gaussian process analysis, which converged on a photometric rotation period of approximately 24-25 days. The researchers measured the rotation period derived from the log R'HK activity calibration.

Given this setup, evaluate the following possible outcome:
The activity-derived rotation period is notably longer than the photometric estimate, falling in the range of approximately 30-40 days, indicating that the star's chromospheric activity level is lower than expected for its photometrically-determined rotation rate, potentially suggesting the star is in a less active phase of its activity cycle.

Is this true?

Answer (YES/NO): YES